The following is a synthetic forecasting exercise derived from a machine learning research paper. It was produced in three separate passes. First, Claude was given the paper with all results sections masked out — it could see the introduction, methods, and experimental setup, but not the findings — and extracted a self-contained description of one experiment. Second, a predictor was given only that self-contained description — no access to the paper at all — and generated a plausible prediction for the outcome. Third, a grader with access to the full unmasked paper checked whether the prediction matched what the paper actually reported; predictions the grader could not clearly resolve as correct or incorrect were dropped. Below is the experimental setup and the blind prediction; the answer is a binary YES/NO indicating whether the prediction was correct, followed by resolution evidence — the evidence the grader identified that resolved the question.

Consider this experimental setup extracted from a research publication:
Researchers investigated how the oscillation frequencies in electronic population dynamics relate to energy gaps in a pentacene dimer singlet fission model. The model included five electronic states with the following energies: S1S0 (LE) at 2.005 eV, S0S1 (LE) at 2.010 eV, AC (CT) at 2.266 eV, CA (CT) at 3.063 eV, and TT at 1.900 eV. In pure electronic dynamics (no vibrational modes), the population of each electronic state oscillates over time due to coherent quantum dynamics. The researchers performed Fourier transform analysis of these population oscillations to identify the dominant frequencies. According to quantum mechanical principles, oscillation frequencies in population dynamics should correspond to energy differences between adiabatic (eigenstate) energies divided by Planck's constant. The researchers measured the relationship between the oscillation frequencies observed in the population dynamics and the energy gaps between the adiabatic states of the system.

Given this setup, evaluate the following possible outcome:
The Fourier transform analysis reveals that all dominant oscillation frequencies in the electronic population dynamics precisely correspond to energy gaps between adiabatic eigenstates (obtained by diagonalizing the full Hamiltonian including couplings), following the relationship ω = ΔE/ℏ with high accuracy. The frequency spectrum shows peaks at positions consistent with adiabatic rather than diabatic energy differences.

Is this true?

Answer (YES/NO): NO